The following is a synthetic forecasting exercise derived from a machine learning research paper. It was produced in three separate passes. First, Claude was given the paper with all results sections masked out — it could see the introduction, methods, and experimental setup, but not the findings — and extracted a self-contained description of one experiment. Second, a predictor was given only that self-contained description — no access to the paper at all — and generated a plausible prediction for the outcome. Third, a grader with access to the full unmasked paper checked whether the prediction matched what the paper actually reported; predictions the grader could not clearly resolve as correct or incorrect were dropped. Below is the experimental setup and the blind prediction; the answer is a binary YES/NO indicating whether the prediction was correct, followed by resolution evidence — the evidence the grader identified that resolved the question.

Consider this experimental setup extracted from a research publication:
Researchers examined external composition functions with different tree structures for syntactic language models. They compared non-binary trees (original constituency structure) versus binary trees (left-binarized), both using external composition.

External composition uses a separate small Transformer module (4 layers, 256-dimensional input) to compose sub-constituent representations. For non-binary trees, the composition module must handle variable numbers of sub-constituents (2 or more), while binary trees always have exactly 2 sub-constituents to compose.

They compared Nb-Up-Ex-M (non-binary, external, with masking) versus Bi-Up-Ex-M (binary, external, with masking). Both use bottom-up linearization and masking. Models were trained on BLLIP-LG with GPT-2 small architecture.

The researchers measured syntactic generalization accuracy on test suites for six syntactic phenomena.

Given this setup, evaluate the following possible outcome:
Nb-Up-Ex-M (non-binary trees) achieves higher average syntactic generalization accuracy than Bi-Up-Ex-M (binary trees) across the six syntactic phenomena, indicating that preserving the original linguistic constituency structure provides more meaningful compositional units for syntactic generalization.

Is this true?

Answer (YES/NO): NO